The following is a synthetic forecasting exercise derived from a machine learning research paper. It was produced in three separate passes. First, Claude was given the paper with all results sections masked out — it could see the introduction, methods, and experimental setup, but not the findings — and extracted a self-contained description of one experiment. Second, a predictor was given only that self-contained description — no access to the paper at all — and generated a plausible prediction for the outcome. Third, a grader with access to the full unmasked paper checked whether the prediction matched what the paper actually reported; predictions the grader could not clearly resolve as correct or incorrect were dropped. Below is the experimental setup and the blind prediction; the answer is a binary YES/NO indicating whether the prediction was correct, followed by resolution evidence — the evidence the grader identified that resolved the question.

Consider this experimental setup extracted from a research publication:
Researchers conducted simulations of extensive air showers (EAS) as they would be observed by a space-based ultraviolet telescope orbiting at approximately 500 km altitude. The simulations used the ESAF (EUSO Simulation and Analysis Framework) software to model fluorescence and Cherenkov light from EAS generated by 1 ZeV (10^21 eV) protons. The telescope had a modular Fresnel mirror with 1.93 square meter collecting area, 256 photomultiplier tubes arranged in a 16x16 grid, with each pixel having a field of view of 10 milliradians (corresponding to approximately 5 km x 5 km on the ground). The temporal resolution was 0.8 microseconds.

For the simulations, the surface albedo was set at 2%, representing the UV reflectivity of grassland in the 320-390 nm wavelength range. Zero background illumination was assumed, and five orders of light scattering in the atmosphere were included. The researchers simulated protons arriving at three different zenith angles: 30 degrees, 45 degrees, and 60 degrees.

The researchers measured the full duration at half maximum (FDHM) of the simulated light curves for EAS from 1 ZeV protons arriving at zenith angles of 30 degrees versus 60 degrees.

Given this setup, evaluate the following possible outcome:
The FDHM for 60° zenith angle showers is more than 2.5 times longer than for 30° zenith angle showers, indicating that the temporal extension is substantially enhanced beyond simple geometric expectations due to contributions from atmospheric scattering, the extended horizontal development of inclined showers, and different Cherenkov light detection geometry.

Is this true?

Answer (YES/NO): NO